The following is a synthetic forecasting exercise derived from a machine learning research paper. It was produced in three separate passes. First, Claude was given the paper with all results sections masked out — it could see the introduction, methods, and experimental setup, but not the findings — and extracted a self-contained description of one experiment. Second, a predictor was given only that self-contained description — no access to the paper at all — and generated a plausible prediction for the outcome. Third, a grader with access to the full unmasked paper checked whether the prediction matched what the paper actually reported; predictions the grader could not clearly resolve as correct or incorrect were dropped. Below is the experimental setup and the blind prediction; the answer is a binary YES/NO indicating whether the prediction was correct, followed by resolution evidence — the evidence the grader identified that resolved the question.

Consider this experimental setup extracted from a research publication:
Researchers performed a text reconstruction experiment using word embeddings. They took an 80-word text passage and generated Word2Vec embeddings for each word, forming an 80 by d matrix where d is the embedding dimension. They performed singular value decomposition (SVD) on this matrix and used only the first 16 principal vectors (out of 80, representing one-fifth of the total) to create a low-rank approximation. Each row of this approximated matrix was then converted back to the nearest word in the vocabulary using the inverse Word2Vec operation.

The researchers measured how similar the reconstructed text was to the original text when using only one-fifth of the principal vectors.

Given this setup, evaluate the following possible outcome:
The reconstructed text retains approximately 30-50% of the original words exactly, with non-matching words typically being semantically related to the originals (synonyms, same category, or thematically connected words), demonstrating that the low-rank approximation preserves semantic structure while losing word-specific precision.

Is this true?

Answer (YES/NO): NO